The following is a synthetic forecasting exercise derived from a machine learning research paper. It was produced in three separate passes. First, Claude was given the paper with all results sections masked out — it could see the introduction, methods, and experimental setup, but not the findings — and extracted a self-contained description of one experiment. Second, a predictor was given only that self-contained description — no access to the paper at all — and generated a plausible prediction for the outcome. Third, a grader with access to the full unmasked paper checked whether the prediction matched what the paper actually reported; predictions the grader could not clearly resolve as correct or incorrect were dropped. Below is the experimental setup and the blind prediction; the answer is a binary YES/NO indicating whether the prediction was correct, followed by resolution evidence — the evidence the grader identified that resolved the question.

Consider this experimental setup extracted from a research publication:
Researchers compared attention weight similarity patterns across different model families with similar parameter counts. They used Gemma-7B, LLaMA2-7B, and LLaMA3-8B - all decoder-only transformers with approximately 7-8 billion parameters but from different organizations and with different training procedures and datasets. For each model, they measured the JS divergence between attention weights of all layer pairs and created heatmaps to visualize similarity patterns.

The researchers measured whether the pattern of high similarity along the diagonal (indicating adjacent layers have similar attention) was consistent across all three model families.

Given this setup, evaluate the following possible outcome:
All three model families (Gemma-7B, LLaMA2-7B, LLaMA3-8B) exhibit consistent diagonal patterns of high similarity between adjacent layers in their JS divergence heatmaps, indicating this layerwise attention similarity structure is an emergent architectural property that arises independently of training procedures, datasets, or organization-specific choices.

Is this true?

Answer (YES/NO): YES